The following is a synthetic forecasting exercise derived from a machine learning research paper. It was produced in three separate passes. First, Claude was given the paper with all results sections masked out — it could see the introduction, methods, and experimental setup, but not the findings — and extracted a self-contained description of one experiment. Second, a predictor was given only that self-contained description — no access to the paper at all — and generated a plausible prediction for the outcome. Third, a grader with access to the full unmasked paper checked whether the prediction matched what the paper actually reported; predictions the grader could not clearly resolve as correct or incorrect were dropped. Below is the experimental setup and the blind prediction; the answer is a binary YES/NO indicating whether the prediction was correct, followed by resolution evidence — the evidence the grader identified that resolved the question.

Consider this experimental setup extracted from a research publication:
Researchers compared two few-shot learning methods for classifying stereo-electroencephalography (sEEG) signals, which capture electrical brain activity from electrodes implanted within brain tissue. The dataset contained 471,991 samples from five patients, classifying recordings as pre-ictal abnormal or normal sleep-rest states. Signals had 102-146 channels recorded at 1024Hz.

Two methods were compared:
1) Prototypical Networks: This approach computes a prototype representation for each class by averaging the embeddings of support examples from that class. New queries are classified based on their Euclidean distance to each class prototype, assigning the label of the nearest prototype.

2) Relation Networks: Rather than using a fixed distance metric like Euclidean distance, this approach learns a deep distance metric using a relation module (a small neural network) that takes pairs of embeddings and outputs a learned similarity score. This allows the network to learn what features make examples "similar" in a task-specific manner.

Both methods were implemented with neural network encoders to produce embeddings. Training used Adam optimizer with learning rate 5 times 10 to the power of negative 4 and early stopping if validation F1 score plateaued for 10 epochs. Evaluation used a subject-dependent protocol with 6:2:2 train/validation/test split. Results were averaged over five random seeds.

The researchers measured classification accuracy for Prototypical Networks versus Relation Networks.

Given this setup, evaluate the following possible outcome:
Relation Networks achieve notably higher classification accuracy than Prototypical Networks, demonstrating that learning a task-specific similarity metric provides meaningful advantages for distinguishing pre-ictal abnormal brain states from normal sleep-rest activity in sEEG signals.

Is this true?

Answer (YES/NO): NO